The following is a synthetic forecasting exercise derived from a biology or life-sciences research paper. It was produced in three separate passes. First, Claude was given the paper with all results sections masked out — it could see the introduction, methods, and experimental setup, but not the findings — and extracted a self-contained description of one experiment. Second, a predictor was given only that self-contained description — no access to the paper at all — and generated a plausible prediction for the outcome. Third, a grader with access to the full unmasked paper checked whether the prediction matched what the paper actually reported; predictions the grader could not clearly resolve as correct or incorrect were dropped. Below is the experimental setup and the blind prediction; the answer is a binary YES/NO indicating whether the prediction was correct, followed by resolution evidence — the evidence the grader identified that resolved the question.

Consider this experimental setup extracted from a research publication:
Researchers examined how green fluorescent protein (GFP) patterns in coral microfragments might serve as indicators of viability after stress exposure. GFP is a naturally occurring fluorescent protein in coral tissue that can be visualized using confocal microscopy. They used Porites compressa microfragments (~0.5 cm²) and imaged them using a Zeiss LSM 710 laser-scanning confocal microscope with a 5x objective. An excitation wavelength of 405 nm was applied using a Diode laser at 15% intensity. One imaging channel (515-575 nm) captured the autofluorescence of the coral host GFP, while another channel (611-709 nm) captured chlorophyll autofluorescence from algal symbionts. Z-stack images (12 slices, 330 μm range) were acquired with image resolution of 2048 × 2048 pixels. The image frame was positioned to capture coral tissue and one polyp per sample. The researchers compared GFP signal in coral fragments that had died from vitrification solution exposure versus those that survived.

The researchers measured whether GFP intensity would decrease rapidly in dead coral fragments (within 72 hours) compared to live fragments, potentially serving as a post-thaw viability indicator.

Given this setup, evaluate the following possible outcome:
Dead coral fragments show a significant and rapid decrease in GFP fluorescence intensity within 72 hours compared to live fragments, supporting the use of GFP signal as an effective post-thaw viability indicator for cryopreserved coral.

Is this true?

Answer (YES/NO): NO